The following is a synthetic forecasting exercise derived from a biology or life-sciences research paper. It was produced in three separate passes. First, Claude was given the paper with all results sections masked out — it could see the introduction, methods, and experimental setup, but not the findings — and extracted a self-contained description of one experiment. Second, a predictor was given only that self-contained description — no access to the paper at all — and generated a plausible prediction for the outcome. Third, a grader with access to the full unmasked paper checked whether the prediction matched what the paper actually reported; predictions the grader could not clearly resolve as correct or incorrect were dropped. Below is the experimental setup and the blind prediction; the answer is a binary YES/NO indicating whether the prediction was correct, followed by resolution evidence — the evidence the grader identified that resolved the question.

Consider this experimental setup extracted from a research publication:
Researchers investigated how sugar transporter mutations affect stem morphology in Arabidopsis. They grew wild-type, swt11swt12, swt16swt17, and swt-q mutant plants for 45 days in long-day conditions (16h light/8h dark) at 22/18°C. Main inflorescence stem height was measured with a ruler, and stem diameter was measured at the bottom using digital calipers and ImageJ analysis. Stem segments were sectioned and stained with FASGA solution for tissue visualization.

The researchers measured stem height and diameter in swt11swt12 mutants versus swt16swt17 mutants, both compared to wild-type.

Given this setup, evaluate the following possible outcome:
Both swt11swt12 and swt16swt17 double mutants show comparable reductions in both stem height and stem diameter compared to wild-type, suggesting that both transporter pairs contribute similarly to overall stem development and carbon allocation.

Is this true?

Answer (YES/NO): NO